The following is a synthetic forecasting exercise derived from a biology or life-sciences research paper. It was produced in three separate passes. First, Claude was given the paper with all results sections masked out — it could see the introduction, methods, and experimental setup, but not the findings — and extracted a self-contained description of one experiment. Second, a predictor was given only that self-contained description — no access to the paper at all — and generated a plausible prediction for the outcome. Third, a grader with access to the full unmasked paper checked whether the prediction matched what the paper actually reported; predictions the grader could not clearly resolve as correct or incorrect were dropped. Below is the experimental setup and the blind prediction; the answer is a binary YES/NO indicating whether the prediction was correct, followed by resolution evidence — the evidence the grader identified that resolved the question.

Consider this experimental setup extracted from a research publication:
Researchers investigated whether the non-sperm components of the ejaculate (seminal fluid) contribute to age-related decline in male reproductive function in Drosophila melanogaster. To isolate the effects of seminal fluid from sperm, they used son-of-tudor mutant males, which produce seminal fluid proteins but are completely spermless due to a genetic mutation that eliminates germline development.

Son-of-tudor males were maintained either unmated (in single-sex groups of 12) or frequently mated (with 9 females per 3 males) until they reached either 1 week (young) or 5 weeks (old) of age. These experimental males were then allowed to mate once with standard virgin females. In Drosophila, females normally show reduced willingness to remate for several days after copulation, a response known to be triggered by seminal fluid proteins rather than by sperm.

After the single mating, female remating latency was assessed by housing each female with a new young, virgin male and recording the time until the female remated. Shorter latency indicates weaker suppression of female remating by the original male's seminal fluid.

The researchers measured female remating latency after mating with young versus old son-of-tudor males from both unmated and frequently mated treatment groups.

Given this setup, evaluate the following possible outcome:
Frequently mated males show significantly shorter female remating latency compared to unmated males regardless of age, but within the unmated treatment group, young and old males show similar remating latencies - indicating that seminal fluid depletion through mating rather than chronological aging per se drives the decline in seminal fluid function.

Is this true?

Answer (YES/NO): NO